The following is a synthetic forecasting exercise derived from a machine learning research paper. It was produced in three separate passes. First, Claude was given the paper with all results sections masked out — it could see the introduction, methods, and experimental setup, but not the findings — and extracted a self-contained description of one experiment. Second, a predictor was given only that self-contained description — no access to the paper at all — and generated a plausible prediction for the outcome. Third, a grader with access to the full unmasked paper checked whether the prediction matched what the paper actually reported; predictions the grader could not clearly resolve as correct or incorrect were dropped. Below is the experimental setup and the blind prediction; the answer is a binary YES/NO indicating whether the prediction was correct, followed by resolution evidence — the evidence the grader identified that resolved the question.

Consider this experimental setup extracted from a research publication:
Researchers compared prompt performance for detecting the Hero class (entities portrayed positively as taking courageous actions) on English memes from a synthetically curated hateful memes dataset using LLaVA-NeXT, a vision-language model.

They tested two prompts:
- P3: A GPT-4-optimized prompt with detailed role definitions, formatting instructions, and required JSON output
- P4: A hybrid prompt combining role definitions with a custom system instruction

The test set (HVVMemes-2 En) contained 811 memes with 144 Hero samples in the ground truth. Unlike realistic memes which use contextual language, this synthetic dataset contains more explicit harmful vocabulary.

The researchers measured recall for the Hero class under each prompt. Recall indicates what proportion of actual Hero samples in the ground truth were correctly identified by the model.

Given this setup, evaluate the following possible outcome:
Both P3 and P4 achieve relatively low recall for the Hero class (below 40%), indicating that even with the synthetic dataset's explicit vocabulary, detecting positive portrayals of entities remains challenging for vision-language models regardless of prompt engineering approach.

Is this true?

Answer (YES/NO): YES